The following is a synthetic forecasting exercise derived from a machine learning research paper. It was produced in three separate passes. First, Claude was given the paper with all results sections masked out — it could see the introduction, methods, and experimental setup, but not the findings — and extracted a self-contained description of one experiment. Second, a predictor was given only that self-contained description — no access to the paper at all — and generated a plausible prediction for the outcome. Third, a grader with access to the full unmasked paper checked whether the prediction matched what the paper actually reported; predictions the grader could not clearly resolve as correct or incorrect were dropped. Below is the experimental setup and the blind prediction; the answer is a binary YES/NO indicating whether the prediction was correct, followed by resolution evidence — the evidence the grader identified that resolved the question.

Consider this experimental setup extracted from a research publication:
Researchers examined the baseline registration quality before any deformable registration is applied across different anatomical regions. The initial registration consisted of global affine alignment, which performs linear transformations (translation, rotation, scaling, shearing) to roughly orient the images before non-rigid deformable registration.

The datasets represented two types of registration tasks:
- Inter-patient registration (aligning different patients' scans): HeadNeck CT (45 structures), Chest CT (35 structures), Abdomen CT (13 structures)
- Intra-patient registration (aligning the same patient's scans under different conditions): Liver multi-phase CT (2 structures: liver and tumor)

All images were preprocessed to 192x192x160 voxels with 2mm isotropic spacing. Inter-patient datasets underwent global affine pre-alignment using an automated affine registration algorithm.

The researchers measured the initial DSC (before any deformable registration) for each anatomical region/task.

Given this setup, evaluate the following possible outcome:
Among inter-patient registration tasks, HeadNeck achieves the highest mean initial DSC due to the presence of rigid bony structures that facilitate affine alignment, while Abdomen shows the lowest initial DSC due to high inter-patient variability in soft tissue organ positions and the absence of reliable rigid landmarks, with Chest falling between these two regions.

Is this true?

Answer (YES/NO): NO